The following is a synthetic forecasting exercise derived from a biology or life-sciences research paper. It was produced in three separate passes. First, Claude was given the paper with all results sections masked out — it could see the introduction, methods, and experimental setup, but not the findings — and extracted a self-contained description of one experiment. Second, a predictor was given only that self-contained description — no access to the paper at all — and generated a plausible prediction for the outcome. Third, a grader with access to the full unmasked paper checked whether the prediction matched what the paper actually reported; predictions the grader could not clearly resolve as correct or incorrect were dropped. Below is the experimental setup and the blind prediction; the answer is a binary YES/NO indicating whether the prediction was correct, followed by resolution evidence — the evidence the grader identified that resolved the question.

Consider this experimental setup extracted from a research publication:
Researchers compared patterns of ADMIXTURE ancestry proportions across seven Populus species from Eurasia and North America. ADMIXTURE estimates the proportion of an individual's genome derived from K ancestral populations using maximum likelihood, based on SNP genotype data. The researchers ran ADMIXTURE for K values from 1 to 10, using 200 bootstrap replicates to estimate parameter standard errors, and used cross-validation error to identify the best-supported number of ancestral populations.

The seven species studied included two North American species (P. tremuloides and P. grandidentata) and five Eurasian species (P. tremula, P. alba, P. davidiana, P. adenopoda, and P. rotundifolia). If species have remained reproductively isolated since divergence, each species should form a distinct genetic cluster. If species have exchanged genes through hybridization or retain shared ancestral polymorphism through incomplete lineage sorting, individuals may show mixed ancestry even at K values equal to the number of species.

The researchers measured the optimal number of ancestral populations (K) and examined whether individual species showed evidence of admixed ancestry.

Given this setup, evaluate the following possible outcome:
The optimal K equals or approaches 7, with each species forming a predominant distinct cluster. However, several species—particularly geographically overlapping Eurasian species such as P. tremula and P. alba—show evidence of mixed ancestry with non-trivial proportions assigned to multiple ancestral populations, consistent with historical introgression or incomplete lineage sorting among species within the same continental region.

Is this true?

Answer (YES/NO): NO